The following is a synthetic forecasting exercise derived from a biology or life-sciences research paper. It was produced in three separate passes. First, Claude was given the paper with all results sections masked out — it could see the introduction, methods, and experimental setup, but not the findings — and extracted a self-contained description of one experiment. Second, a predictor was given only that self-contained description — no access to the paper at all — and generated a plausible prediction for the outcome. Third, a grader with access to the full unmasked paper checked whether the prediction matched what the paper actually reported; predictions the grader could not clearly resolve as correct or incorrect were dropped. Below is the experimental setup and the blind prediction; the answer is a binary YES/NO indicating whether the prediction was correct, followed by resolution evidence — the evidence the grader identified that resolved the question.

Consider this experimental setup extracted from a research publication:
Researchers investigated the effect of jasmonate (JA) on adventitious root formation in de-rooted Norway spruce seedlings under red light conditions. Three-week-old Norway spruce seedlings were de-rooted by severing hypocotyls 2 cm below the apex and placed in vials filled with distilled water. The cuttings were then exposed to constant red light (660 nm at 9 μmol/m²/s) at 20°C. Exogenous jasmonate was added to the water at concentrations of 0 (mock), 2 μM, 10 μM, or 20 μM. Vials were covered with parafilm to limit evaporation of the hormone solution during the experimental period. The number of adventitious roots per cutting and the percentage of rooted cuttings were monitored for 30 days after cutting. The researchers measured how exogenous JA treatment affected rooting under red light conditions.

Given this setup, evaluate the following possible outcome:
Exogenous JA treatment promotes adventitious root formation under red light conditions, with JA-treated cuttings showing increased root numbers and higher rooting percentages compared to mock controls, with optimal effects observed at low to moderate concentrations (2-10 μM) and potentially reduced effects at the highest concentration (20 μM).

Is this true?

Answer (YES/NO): NO